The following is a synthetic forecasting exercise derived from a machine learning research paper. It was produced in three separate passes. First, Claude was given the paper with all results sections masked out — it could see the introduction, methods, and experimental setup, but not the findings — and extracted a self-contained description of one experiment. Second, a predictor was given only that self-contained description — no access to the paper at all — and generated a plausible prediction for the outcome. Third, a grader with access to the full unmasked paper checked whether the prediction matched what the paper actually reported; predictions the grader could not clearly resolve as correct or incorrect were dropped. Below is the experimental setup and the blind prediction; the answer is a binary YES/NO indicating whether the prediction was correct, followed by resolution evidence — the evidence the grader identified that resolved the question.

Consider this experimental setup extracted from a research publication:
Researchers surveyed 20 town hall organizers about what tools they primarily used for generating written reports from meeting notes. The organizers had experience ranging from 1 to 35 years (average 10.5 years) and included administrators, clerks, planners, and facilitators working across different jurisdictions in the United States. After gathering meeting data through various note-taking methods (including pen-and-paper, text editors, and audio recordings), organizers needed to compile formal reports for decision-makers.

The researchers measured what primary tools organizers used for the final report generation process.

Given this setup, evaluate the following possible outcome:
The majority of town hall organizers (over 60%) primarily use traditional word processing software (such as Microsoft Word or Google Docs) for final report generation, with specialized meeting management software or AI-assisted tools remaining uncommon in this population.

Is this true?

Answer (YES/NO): YES